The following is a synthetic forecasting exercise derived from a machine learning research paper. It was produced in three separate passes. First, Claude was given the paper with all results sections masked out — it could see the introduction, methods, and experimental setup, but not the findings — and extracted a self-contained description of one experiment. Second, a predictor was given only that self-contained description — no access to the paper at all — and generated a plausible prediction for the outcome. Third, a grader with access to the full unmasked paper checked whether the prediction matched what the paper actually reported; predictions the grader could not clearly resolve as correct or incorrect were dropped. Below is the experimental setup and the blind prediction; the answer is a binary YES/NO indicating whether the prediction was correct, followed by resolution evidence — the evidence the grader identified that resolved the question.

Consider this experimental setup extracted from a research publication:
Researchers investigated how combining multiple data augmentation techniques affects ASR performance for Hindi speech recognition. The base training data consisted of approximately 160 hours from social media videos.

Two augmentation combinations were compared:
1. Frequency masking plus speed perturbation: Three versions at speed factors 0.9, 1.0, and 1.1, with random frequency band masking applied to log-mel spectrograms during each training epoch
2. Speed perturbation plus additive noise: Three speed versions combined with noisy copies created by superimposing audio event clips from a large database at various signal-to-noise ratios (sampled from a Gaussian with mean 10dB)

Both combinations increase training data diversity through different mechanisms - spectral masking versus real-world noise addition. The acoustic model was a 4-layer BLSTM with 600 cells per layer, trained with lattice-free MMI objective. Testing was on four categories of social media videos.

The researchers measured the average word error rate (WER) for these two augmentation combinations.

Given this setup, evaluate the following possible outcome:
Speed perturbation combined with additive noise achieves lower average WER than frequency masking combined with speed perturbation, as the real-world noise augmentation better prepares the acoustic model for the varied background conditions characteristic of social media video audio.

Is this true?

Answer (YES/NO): NO